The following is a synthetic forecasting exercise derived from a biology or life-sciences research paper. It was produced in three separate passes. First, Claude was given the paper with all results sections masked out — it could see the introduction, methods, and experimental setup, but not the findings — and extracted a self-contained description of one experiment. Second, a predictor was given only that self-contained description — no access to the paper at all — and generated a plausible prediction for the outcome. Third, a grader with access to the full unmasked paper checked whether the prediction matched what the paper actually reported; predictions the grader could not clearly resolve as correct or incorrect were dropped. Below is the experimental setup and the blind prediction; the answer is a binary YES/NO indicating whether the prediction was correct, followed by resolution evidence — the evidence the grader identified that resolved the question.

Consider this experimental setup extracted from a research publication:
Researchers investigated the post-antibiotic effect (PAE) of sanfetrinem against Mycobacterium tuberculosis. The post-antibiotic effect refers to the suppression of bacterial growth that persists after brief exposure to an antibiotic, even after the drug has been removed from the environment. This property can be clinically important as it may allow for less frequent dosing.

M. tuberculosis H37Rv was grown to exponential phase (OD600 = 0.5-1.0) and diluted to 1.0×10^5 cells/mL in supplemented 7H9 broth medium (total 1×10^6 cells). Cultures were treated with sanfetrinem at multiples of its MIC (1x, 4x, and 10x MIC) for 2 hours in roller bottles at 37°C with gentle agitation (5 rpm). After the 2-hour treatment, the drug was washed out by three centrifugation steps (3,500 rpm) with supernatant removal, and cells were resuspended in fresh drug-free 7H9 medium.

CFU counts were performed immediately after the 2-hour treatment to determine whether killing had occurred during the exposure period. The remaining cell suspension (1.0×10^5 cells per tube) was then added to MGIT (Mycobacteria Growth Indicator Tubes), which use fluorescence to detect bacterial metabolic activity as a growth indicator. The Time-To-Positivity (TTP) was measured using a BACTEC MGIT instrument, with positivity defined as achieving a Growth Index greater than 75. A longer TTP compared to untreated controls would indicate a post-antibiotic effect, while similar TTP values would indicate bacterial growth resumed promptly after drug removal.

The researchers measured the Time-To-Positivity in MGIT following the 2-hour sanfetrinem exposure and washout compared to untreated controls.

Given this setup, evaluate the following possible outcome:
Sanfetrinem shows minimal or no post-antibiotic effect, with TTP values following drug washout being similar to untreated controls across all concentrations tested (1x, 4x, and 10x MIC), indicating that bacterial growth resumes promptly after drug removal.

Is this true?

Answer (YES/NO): NO